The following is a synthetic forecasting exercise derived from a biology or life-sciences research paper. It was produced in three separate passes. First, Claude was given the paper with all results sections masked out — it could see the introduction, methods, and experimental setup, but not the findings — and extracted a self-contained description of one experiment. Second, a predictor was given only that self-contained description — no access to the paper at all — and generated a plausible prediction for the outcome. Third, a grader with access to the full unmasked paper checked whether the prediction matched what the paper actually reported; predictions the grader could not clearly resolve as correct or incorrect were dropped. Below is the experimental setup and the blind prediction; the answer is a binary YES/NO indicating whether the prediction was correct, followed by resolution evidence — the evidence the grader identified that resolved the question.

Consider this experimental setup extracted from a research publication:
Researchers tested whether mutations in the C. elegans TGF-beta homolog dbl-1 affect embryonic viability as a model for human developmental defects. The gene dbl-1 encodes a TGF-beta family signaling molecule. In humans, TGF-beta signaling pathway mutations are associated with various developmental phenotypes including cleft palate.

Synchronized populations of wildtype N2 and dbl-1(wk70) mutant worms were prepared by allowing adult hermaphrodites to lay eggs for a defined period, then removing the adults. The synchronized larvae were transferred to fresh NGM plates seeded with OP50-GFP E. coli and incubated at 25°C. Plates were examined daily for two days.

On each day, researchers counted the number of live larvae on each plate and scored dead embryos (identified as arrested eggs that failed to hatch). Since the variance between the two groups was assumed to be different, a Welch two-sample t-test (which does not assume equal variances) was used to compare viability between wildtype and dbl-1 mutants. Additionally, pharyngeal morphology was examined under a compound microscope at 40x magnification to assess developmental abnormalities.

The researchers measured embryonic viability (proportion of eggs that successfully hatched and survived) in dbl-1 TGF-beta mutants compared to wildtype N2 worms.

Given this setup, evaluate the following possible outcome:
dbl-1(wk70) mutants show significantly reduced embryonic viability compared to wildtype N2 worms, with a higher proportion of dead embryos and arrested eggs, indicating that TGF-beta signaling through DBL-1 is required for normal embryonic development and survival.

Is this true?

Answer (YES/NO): NO